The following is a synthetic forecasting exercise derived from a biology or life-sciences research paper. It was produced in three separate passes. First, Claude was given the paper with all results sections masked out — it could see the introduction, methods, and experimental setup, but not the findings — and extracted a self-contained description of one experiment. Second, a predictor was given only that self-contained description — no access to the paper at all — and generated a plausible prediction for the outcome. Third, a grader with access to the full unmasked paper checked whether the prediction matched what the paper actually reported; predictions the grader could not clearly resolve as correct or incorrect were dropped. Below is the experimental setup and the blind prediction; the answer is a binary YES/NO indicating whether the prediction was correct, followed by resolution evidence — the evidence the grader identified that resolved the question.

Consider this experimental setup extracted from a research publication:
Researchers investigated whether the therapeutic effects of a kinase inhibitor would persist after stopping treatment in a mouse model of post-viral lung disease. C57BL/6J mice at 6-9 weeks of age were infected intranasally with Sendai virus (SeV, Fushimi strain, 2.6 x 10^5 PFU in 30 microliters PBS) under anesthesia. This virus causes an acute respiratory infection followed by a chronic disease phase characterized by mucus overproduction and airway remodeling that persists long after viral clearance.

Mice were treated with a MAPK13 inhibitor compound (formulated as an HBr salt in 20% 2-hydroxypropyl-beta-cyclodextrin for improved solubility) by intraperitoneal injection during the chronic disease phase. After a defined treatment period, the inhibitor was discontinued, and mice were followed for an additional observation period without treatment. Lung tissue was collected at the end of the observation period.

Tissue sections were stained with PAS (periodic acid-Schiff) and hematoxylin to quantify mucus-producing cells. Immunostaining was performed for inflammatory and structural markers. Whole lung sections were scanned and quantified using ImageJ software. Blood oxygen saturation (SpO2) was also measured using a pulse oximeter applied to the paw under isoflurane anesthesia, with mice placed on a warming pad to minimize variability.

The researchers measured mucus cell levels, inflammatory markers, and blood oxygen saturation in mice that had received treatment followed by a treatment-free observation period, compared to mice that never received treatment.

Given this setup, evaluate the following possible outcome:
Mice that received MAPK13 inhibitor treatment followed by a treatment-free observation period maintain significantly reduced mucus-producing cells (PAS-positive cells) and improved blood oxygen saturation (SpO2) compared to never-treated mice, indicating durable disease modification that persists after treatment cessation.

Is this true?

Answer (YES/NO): YES